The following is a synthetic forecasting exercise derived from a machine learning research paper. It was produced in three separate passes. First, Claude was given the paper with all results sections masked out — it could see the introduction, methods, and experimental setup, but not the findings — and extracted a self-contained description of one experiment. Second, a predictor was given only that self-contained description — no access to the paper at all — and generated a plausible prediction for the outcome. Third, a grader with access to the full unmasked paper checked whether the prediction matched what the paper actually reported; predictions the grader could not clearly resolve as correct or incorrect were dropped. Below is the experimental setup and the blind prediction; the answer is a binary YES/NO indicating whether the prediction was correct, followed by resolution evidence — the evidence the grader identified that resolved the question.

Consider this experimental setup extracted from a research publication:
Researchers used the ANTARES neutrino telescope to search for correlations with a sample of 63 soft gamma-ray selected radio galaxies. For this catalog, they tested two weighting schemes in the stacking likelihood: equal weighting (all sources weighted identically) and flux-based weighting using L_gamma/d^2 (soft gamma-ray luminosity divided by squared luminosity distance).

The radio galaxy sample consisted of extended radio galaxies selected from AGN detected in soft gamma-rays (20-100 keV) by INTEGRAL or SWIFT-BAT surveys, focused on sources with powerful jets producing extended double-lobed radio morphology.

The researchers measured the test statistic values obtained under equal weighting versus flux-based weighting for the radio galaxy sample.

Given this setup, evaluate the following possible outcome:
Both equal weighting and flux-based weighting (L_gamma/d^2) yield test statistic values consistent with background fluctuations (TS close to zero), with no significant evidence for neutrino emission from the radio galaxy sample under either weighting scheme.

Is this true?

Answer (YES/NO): NO